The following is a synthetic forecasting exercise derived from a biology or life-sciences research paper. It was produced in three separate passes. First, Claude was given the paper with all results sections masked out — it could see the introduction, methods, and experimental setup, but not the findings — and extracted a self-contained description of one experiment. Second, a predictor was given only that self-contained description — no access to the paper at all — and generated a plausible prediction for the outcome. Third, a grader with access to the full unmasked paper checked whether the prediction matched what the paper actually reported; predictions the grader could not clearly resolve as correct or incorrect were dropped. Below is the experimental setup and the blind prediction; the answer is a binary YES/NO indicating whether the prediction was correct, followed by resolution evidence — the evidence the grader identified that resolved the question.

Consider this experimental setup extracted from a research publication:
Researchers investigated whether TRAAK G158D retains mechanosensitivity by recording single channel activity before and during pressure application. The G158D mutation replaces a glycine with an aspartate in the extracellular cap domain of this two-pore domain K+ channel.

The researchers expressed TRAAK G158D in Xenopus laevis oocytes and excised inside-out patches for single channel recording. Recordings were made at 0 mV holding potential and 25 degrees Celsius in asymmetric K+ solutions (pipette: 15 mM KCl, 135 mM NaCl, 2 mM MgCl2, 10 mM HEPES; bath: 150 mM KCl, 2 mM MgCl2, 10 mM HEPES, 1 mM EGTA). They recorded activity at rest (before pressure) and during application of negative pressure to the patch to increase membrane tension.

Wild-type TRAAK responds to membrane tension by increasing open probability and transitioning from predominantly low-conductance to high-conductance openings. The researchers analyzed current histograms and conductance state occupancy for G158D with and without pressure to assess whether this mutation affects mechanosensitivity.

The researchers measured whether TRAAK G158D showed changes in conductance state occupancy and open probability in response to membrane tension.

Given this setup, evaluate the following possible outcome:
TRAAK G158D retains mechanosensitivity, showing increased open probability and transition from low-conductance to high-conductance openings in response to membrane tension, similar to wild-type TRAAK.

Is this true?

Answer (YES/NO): YES